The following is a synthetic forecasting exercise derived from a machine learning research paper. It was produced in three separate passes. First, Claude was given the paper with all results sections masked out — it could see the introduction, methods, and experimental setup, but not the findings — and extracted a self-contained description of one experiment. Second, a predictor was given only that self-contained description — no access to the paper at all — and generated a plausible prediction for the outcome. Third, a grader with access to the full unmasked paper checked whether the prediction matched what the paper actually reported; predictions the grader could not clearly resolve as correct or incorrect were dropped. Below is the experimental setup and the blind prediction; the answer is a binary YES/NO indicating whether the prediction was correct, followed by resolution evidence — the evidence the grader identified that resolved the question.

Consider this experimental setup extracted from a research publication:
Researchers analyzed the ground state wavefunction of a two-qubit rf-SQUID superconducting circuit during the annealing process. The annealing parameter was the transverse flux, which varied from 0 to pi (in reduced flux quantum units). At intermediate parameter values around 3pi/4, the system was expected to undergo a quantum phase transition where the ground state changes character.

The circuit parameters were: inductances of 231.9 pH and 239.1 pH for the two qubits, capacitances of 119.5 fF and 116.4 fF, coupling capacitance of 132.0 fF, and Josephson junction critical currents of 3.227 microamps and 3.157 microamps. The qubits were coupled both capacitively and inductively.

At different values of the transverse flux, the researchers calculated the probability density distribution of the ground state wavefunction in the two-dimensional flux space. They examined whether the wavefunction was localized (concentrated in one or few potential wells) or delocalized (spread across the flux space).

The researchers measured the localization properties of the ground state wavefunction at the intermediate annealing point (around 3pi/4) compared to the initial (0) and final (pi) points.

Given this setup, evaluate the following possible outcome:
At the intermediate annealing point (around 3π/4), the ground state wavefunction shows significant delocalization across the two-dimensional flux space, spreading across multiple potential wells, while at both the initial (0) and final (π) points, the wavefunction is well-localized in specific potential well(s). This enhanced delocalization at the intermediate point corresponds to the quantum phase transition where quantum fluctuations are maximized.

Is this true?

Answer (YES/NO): YES